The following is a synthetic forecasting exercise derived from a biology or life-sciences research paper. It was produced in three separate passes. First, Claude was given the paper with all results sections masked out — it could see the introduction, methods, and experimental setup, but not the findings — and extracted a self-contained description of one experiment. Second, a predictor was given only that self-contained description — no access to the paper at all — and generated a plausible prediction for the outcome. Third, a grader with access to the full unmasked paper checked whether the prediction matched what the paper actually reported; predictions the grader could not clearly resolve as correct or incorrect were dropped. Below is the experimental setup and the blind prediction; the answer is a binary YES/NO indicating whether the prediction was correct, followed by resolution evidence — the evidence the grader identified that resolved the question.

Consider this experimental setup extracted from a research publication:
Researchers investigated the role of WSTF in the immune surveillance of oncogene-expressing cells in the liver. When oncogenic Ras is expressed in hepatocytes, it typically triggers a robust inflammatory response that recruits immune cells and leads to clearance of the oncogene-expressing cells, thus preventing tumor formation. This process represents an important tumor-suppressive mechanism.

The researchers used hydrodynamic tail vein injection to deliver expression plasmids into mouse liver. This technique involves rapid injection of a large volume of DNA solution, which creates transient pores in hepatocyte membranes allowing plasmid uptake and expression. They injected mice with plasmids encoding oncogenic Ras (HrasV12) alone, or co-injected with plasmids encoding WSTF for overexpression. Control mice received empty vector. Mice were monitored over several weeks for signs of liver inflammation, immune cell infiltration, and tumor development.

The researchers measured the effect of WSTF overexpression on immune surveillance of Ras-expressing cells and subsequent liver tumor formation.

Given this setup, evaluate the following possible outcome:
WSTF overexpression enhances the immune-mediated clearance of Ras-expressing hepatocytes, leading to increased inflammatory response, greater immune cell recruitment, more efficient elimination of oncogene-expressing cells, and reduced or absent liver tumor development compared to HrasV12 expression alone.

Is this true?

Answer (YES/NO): NO